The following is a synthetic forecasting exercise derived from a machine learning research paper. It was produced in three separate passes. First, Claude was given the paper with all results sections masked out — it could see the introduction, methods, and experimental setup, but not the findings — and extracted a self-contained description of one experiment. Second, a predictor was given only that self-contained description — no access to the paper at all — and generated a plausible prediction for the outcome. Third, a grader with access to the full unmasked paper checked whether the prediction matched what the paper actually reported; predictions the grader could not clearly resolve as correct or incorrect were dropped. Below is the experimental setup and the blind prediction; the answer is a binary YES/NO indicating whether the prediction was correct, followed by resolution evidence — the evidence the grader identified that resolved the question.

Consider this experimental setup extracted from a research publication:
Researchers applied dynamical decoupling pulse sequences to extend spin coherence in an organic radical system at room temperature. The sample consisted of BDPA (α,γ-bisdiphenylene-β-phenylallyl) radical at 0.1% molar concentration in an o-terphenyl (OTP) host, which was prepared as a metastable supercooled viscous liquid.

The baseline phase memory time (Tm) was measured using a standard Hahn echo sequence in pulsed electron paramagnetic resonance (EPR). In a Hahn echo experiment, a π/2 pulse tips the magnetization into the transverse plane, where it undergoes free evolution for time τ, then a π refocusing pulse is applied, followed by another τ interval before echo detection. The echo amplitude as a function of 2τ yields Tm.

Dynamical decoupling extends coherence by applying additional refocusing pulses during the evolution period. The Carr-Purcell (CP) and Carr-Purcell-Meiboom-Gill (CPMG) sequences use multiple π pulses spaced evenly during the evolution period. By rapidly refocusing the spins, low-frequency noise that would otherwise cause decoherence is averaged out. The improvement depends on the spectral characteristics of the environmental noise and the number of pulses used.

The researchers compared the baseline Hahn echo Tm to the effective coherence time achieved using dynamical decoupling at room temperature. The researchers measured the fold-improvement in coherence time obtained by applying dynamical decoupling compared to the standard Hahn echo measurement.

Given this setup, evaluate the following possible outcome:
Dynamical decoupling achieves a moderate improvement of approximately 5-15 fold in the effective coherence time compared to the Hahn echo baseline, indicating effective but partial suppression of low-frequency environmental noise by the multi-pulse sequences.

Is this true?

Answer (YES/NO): YES